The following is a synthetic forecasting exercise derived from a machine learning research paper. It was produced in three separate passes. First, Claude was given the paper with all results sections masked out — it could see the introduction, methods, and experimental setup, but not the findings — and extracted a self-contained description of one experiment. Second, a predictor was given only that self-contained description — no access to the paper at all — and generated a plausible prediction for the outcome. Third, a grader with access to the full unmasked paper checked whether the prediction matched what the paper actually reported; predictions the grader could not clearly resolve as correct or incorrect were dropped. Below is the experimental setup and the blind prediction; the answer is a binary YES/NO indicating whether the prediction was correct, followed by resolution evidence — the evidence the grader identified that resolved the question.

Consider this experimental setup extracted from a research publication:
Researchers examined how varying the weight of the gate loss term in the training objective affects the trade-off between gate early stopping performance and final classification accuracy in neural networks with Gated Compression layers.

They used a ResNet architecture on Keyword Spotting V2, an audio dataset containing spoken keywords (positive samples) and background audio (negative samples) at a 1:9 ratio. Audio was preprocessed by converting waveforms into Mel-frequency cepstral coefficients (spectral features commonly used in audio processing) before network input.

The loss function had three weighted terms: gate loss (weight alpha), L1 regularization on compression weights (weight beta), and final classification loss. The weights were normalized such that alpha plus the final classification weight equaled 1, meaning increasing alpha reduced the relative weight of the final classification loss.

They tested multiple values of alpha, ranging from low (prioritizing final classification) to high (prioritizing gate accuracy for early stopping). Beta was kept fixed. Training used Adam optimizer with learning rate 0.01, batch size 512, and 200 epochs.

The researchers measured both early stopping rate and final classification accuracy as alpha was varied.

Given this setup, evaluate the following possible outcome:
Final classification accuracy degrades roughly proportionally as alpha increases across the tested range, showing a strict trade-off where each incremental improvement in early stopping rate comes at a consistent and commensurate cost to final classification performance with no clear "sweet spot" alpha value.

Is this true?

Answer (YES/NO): NO